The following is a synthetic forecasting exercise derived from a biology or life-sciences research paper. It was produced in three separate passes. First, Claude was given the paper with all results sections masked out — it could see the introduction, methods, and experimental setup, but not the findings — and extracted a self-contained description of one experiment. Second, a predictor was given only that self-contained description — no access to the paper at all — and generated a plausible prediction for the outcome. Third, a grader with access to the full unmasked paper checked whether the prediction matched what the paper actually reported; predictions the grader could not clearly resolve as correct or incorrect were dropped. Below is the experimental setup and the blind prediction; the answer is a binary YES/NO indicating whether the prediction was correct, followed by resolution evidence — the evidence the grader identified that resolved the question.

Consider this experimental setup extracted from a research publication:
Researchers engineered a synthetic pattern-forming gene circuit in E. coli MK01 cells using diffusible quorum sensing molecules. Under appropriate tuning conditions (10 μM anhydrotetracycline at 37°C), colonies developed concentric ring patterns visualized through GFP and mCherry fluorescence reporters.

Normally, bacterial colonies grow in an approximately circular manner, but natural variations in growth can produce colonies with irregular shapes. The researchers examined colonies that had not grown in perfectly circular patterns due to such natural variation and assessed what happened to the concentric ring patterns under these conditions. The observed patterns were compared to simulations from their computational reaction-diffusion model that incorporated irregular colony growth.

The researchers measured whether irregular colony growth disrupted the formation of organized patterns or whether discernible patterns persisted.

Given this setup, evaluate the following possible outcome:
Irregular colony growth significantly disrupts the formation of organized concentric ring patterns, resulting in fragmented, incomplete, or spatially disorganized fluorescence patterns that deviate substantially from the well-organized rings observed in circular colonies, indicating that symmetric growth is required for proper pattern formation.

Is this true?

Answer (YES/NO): NO